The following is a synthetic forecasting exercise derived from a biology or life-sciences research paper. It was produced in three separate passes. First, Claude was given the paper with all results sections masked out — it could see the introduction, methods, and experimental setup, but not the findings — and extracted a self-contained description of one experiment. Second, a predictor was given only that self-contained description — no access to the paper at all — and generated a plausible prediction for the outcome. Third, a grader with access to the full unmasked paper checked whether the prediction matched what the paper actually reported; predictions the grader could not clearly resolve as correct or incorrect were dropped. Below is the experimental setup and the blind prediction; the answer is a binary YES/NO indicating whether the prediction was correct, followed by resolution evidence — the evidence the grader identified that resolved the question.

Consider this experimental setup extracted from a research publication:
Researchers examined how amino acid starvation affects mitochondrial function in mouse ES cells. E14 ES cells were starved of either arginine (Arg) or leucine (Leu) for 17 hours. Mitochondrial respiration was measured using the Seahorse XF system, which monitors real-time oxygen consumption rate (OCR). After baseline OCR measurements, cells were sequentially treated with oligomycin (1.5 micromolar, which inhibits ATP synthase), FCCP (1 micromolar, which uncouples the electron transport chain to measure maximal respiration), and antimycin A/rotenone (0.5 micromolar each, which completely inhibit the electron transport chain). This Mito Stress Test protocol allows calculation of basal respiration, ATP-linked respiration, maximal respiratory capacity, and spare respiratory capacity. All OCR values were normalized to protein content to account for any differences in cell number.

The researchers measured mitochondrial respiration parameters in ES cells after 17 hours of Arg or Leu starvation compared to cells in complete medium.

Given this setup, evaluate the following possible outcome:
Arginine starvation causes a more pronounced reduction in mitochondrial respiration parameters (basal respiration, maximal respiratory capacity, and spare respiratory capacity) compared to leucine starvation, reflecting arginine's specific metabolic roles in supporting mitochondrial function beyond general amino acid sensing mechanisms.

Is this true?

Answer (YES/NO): NO